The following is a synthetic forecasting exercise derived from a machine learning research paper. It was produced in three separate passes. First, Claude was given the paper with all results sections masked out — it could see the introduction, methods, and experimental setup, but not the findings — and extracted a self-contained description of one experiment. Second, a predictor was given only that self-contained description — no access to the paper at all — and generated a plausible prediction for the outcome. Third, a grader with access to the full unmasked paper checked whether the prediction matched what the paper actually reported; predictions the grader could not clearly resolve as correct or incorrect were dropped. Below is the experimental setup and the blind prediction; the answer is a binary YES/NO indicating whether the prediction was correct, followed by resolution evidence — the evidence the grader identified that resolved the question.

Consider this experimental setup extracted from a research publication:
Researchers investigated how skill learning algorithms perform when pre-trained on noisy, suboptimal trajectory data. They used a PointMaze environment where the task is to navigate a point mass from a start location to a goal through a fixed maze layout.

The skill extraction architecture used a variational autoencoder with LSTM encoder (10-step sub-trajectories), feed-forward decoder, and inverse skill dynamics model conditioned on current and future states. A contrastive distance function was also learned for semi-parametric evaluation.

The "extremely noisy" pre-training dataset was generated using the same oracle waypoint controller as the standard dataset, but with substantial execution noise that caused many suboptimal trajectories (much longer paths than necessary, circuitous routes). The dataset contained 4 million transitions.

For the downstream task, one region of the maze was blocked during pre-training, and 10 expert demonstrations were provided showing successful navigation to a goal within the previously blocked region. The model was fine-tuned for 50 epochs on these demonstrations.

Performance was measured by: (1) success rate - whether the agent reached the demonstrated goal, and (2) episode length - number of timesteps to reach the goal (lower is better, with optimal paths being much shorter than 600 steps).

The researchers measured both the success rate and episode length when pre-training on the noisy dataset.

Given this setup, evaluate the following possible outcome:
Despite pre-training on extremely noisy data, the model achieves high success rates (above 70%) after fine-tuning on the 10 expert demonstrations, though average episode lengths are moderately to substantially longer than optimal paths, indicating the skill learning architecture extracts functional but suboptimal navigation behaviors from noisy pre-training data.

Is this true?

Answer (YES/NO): YES